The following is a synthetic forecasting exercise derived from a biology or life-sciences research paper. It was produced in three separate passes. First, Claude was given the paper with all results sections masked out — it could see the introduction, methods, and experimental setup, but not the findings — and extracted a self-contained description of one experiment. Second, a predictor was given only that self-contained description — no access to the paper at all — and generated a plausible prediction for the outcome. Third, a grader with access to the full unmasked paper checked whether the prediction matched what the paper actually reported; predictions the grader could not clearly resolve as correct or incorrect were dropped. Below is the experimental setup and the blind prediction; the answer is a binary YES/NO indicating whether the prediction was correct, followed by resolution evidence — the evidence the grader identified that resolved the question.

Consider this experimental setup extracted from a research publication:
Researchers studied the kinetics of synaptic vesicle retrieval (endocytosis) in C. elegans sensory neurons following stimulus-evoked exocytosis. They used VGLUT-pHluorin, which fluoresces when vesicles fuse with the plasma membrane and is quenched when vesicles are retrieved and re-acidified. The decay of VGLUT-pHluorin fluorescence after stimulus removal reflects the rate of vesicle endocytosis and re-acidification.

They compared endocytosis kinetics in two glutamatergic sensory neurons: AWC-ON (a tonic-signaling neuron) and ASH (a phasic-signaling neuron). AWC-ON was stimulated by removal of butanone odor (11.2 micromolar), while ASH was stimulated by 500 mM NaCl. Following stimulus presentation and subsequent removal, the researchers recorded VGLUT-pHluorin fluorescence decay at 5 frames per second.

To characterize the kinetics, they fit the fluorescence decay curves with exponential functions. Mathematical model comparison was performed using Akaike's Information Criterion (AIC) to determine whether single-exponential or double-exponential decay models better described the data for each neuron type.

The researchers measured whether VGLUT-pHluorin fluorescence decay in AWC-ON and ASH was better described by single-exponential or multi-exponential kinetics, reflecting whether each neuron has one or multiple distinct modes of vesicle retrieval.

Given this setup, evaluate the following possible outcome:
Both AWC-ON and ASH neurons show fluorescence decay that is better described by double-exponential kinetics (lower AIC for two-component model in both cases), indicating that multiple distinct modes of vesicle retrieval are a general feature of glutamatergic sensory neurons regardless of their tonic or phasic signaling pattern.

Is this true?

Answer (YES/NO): NO